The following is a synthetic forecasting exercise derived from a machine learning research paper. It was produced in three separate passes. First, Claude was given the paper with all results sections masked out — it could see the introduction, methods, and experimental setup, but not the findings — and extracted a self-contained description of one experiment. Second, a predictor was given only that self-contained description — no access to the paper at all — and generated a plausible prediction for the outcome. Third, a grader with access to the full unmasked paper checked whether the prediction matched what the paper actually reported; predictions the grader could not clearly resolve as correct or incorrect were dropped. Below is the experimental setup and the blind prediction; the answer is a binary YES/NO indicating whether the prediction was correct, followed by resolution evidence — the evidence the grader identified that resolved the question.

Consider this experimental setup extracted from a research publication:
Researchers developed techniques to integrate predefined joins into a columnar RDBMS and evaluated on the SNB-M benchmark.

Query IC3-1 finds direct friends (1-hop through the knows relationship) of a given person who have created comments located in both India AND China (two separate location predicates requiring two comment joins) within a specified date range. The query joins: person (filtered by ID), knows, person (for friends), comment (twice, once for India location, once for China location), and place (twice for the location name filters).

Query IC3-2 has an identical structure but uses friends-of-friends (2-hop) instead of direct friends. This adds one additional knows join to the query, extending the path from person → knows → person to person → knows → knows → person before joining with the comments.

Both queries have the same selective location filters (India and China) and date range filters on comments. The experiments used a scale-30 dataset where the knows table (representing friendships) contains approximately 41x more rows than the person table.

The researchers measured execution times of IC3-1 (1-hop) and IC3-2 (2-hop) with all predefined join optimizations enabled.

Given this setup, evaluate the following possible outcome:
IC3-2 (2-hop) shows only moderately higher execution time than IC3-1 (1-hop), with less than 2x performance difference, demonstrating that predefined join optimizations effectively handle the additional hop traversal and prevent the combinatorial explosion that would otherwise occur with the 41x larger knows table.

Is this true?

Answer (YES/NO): NO